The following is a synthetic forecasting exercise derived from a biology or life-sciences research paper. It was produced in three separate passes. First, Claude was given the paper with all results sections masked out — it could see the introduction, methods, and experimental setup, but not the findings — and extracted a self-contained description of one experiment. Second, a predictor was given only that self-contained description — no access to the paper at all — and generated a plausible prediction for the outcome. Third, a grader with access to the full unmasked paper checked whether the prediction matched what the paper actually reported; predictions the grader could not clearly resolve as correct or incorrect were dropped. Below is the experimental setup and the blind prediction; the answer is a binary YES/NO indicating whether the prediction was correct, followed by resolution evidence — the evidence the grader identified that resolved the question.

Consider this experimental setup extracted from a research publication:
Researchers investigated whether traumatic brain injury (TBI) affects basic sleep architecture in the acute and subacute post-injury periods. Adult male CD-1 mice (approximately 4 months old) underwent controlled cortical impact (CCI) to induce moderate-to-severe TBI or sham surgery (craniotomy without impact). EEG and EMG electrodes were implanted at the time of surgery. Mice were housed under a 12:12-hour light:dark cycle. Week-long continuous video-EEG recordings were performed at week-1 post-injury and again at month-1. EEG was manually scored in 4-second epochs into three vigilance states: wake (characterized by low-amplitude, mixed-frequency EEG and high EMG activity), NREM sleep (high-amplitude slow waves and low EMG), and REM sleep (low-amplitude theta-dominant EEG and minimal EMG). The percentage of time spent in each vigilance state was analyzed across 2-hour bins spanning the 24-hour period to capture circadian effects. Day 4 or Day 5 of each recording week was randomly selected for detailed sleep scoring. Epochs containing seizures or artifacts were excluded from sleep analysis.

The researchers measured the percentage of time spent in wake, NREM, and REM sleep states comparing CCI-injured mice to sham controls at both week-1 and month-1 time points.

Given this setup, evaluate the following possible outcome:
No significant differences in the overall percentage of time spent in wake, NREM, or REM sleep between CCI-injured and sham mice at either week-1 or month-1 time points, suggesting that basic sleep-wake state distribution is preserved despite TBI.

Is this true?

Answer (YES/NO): YES